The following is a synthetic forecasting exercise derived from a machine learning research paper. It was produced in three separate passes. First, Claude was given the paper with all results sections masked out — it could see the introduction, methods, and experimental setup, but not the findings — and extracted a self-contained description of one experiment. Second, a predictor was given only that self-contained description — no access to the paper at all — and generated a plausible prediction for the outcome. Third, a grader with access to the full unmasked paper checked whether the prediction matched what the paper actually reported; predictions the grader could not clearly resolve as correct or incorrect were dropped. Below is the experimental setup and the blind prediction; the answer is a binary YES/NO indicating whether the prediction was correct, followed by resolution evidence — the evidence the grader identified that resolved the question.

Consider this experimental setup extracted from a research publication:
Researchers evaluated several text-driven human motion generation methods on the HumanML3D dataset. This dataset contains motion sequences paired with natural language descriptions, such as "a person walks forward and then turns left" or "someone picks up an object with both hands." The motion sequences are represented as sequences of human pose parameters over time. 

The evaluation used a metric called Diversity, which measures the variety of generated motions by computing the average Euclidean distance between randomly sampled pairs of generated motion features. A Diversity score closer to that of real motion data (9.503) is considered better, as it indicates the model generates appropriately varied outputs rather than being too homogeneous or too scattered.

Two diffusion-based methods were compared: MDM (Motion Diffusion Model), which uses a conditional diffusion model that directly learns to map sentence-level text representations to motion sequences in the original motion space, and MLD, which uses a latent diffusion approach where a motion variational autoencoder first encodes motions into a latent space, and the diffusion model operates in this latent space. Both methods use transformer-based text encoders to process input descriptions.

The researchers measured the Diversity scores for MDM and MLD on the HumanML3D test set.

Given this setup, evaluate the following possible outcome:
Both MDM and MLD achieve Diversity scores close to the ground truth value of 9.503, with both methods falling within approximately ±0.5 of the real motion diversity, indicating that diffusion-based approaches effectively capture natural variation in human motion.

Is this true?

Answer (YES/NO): YES